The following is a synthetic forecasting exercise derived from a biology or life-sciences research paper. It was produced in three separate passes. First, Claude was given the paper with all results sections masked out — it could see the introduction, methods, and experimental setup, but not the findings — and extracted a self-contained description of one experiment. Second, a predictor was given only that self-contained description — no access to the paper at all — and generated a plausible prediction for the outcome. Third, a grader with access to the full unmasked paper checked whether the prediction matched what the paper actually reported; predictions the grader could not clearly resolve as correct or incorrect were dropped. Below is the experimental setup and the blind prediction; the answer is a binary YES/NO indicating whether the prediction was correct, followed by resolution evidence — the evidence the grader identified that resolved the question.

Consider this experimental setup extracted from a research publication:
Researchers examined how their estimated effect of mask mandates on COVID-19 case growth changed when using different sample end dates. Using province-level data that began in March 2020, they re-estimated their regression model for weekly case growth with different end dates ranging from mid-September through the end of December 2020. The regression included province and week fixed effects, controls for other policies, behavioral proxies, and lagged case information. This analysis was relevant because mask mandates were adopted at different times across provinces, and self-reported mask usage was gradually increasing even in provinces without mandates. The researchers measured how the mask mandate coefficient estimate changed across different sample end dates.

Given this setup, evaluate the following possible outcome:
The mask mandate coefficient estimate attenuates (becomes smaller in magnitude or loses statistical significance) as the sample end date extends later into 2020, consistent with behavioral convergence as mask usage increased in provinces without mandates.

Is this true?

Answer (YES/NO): YES